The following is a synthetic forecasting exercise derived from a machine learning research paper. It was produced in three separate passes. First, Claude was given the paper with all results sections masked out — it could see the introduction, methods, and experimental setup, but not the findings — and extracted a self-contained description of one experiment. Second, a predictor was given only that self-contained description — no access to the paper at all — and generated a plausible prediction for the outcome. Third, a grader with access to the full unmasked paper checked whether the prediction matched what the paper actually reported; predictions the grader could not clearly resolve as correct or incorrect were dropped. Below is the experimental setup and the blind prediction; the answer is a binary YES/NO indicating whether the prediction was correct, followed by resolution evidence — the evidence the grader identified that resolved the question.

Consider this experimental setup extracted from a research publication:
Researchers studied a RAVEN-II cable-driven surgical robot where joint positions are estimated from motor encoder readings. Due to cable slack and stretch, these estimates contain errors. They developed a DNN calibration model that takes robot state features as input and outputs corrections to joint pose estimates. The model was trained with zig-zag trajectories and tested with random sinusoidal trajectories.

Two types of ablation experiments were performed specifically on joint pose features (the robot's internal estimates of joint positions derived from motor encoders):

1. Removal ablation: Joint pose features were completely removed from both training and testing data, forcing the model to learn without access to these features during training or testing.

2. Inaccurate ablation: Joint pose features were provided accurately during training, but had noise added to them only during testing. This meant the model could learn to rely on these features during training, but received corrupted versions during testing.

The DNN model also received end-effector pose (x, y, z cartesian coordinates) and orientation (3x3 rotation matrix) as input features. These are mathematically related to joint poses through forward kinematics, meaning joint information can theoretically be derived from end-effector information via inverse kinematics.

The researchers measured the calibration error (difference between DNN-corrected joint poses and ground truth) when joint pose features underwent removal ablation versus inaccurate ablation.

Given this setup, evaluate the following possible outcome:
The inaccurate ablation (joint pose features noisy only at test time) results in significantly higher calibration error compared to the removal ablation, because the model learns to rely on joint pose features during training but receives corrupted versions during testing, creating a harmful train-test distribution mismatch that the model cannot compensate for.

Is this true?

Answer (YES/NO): YES